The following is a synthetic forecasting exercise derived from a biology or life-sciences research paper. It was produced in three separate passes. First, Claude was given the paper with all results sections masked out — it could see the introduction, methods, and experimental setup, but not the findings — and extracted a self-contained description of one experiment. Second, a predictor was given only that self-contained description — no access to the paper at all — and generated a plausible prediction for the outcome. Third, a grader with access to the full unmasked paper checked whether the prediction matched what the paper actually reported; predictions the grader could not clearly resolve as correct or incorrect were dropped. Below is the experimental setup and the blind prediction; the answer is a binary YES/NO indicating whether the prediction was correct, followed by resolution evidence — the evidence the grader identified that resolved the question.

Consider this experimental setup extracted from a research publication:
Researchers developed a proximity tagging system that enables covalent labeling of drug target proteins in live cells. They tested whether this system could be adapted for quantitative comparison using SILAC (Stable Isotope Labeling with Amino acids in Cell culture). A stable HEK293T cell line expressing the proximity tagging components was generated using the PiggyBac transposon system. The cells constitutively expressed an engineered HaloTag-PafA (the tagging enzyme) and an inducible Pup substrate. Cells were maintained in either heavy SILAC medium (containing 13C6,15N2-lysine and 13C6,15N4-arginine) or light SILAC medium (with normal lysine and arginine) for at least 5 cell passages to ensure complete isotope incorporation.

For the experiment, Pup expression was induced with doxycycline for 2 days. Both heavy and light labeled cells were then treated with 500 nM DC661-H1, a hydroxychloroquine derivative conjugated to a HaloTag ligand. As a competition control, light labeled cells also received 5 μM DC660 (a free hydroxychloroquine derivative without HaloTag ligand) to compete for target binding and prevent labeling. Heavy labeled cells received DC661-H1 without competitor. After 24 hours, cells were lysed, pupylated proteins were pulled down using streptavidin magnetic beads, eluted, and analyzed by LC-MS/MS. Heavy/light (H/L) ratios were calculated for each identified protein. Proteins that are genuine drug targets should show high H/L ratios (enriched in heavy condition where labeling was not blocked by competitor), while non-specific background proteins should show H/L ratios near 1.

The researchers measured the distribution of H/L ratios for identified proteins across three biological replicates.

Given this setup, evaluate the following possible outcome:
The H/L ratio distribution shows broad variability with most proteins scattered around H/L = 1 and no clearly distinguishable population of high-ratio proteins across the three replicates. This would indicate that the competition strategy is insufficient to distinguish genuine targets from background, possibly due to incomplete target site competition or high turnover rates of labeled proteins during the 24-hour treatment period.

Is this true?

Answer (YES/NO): NO